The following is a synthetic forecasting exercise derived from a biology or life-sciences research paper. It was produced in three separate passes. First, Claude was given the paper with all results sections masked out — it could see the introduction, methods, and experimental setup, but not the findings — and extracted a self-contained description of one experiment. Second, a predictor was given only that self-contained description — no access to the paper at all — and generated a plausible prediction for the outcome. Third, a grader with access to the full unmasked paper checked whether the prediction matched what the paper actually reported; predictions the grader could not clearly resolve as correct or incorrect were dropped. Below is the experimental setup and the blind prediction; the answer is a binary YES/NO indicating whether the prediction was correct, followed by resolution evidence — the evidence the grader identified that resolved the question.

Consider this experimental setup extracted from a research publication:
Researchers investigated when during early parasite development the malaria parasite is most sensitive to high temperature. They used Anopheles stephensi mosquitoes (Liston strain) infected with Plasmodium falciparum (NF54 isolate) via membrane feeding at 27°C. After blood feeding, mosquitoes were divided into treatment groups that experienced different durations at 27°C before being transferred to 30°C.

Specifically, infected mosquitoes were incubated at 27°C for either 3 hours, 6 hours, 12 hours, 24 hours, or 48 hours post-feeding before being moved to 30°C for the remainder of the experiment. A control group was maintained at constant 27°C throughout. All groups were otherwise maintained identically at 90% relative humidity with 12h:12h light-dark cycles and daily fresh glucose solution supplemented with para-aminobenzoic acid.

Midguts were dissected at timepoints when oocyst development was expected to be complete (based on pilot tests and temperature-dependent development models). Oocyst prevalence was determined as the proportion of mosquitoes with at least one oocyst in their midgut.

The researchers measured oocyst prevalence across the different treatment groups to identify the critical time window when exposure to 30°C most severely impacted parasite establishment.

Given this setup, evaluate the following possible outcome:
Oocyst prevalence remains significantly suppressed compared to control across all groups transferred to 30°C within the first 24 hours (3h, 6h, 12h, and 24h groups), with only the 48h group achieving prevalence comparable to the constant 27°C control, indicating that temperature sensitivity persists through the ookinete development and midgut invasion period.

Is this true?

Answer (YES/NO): NO